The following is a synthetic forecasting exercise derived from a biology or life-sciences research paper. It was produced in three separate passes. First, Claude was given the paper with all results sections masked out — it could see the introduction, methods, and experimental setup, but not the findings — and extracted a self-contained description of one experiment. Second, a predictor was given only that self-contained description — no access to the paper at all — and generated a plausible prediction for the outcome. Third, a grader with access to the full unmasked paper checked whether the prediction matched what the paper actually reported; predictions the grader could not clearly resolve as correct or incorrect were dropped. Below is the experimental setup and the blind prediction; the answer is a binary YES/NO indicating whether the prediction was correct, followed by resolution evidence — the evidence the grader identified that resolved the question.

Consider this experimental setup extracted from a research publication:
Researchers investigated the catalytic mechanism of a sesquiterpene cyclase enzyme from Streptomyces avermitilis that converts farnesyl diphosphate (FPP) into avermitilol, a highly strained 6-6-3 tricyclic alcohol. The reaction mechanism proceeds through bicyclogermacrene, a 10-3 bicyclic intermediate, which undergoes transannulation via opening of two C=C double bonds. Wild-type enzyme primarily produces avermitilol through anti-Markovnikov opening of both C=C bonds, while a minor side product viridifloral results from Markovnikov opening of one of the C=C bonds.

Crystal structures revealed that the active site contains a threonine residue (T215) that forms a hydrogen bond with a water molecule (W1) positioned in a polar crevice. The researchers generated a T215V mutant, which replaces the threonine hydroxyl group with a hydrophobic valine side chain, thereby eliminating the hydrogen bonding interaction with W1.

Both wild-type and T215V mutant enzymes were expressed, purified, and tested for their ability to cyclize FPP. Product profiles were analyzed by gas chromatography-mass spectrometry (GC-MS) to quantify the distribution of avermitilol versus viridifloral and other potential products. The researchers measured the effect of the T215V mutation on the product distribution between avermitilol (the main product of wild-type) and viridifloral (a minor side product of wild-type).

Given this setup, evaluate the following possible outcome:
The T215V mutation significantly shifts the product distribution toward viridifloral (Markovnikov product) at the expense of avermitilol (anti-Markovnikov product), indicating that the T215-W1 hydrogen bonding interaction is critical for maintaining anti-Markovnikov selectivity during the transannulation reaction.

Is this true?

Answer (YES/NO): YES